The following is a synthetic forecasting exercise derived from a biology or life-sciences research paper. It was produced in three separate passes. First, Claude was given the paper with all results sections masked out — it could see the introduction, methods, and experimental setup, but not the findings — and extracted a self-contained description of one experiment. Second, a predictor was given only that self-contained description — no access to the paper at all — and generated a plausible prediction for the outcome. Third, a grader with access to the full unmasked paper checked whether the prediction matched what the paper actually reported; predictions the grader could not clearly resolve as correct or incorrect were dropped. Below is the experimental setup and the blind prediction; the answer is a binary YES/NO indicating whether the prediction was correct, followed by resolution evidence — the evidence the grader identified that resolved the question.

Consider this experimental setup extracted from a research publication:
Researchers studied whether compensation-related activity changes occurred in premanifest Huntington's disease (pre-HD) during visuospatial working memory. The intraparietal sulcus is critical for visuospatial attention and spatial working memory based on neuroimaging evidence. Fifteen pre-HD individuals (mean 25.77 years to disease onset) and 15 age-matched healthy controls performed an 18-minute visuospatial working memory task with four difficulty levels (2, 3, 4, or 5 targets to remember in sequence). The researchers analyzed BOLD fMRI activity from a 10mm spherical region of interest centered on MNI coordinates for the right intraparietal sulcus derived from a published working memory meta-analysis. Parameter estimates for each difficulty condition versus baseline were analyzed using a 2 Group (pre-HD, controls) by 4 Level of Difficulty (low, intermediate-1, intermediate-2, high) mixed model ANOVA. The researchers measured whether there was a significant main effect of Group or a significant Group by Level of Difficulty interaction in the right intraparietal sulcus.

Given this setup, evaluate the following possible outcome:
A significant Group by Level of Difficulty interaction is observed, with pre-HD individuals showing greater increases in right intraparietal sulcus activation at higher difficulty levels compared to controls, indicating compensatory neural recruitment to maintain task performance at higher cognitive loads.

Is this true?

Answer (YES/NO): NO